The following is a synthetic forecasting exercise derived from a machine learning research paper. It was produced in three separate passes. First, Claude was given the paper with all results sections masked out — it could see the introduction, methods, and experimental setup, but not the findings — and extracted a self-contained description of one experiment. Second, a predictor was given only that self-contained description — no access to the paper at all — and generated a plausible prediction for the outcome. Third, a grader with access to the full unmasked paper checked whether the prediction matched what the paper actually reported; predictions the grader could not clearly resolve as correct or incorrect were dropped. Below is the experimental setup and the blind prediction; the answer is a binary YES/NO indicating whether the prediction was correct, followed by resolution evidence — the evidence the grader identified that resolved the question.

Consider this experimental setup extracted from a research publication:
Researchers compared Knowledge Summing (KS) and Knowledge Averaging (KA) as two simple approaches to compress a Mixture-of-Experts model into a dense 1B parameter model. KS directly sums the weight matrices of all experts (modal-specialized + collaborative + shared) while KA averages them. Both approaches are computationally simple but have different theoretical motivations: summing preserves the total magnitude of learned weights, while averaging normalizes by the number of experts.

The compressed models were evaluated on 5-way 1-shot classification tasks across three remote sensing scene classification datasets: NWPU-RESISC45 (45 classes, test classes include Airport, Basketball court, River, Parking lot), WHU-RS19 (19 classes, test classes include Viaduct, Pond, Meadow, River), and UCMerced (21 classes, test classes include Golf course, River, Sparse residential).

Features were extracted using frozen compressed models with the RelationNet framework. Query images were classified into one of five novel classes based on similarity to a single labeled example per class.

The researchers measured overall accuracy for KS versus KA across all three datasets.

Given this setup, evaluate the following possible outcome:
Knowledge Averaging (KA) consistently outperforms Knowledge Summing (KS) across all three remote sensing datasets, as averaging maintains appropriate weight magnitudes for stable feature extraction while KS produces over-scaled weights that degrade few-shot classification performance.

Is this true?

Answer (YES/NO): NO